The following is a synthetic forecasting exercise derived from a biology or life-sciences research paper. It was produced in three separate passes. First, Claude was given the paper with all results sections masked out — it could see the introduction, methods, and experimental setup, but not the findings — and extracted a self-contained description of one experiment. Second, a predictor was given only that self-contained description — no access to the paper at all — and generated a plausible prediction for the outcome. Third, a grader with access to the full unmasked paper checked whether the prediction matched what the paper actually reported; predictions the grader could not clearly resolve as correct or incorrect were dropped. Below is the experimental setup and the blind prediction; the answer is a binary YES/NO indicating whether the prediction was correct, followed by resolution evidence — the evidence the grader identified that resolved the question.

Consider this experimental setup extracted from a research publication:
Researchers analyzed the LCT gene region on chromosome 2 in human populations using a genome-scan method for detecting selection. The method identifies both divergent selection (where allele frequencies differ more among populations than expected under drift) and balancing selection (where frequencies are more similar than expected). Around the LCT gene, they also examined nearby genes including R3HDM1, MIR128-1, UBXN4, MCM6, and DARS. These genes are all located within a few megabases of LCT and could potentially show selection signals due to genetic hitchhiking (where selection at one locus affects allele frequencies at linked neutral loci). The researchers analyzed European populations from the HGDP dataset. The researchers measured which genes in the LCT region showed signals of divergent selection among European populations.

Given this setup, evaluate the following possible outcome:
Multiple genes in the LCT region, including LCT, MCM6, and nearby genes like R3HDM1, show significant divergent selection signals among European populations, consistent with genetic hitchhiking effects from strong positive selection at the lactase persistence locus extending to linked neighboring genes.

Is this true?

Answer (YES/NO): NO